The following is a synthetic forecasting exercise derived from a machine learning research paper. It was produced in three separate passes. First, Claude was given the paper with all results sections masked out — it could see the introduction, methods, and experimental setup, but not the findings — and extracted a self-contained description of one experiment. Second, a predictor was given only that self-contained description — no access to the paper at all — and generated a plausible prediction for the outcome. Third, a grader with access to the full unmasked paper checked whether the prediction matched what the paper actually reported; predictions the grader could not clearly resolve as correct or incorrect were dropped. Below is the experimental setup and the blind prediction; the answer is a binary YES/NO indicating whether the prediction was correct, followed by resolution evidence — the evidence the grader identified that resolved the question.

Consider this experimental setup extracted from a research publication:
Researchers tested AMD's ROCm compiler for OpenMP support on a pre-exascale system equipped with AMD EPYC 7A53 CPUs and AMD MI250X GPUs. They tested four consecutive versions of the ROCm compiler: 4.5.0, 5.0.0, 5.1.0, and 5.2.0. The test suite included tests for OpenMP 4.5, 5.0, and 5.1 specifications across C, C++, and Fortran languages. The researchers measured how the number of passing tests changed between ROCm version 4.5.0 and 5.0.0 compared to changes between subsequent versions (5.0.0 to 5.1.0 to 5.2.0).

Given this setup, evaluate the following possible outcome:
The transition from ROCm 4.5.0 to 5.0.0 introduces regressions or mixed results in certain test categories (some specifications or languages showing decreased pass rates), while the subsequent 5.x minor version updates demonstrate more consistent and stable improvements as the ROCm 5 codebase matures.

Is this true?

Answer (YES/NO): NO